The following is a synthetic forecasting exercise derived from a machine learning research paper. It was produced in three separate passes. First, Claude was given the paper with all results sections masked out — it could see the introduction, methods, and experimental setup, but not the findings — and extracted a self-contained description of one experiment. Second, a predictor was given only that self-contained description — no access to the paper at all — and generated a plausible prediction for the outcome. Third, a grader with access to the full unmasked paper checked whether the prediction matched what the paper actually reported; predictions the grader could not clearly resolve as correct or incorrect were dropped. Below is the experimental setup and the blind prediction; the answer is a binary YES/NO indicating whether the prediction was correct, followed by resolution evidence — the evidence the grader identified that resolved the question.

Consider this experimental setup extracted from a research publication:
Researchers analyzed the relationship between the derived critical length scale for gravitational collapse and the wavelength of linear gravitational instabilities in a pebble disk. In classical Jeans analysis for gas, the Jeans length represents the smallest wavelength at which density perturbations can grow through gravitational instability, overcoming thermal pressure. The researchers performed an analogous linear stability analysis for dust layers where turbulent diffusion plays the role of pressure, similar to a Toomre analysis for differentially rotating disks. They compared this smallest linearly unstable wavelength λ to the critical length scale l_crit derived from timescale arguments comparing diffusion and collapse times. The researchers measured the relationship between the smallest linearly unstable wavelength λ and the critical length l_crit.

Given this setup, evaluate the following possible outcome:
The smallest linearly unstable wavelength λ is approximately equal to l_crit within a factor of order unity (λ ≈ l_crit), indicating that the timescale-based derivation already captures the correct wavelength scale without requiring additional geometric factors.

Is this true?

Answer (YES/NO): NO